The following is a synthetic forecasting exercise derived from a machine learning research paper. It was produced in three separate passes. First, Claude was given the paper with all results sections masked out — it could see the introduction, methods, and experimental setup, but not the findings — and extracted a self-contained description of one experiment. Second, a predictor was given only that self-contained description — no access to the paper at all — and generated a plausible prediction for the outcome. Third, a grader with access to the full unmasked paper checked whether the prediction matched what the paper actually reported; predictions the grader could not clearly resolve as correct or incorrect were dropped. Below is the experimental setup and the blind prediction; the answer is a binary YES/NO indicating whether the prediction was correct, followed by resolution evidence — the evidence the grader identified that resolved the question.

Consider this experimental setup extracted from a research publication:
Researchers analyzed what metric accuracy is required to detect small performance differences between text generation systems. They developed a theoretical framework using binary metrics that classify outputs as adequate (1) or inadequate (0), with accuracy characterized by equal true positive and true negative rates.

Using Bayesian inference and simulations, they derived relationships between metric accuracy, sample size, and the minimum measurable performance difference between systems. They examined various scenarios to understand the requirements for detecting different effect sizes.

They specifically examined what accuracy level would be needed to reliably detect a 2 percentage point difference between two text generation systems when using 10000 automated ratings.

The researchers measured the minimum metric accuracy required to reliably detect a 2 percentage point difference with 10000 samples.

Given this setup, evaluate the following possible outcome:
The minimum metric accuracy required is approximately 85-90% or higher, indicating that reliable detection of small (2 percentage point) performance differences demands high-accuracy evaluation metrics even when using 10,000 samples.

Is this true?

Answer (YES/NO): YES